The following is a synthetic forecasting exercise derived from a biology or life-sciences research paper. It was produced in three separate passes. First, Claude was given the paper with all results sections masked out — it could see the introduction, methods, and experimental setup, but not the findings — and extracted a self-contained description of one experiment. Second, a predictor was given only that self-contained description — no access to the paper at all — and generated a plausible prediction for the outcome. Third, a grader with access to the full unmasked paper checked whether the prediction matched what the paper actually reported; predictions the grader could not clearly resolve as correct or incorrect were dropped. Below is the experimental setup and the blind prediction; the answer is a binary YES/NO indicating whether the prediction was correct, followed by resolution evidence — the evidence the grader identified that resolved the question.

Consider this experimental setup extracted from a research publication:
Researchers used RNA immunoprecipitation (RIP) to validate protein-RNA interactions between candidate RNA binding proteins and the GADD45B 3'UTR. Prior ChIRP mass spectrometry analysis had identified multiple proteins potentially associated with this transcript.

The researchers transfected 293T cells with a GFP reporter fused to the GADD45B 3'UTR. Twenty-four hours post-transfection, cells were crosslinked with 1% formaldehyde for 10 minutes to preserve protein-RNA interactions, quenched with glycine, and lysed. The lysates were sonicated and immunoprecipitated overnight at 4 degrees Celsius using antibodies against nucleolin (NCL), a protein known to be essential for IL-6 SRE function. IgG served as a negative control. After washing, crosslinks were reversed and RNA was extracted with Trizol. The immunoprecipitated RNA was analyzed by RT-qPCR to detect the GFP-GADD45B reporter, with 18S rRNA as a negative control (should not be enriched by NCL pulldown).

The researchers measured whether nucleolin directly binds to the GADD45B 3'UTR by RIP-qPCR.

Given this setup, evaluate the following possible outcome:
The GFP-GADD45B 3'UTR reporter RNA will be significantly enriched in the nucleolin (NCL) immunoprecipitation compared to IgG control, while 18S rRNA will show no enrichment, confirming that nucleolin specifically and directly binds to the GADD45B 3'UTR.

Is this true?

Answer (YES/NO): YES